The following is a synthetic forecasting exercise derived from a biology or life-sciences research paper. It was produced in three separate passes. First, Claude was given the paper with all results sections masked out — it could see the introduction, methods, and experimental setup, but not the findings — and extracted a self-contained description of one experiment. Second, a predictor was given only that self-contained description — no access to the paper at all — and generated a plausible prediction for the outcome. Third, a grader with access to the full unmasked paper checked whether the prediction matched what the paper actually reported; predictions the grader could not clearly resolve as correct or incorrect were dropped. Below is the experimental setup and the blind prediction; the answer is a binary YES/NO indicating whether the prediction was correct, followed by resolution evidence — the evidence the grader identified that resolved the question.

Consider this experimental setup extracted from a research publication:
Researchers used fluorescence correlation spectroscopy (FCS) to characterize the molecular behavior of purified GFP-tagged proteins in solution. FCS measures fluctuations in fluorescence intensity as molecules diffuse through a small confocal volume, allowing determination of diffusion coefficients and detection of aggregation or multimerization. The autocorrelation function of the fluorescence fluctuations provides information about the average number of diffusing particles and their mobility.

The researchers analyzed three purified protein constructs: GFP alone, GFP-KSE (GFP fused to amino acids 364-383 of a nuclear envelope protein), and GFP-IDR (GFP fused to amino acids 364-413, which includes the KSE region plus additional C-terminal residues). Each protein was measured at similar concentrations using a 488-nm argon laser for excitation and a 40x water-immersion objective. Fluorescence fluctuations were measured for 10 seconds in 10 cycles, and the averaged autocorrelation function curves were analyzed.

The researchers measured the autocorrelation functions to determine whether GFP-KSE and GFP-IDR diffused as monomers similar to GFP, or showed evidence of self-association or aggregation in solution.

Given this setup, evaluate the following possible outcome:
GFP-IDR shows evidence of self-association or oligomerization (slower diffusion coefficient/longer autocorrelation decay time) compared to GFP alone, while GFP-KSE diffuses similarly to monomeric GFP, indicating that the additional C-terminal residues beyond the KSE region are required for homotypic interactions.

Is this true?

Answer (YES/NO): NO